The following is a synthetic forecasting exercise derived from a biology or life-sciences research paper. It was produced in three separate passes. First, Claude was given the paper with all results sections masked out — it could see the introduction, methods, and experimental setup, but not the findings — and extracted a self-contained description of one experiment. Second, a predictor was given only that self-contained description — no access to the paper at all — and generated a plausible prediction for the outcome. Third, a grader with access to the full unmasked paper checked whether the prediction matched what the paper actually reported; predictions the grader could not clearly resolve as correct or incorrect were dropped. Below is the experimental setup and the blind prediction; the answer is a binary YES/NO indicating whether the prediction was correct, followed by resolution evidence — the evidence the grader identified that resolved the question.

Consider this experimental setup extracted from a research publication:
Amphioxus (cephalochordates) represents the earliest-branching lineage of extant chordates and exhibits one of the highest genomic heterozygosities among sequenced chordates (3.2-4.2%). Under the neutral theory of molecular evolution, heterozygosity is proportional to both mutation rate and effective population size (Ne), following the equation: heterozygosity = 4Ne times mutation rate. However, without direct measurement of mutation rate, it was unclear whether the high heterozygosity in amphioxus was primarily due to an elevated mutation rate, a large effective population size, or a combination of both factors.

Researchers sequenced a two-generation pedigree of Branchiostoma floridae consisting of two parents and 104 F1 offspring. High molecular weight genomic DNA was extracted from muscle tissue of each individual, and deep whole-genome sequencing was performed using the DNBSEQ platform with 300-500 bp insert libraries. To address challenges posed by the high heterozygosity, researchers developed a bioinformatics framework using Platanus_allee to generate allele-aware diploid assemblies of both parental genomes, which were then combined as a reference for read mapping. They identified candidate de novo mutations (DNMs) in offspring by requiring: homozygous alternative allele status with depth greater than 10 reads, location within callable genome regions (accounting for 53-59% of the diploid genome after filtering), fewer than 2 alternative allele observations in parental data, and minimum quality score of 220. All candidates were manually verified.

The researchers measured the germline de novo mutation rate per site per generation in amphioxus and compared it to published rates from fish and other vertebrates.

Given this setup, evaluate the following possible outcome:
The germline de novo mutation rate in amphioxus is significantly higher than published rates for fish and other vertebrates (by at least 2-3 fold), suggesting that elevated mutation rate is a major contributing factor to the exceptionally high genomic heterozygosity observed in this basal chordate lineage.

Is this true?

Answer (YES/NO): NO